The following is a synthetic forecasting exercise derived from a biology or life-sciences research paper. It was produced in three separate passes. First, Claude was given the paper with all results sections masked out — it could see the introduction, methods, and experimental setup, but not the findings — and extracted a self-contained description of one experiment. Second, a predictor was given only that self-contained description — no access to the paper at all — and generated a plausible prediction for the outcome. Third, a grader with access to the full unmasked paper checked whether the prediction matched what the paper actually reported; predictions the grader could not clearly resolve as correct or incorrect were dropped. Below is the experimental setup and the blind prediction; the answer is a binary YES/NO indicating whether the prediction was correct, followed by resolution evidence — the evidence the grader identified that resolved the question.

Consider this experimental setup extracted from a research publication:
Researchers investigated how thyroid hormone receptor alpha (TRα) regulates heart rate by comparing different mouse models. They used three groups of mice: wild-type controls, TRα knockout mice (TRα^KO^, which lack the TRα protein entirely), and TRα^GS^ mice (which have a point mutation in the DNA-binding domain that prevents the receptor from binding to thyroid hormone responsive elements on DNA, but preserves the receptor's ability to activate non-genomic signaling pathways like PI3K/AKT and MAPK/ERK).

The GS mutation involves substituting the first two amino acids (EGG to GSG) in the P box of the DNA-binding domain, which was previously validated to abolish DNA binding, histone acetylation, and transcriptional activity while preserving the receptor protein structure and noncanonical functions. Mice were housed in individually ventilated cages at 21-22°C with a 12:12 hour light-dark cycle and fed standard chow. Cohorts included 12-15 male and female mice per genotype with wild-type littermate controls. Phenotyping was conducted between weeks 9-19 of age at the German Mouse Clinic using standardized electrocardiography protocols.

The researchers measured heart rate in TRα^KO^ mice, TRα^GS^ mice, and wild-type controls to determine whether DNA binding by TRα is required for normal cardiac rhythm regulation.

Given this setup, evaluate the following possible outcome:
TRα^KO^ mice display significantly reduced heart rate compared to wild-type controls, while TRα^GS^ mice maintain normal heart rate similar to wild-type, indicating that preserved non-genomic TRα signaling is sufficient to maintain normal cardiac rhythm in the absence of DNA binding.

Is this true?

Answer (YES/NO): NO